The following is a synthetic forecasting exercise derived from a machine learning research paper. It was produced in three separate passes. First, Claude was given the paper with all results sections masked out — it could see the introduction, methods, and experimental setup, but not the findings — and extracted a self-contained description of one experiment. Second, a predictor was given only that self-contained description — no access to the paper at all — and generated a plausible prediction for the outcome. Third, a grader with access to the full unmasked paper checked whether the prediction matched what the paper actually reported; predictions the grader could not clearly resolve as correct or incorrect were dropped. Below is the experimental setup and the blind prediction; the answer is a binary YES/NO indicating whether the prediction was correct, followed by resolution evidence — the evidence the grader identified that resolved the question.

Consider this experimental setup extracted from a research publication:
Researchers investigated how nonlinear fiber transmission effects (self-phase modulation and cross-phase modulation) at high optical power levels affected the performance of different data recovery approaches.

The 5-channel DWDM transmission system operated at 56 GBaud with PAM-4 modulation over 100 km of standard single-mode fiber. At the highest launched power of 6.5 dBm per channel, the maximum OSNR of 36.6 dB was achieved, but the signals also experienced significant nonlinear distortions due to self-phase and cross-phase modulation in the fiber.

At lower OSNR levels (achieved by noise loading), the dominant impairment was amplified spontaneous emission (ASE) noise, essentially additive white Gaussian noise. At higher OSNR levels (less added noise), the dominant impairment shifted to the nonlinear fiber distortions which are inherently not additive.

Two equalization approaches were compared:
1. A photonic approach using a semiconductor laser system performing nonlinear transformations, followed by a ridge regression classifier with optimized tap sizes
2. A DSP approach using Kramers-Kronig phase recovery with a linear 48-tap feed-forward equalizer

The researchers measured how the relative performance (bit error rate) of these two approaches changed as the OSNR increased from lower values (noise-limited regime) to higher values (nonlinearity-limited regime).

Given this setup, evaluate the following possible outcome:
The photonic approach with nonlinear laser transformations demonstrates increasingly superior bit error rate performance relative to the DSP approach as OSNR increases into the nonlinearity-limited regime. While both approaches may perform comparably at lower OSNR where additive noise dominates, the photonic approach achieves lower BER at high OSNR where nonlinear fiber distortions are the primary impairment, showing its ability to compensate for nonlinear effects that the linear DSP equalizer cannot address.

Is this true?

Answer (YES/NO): YES